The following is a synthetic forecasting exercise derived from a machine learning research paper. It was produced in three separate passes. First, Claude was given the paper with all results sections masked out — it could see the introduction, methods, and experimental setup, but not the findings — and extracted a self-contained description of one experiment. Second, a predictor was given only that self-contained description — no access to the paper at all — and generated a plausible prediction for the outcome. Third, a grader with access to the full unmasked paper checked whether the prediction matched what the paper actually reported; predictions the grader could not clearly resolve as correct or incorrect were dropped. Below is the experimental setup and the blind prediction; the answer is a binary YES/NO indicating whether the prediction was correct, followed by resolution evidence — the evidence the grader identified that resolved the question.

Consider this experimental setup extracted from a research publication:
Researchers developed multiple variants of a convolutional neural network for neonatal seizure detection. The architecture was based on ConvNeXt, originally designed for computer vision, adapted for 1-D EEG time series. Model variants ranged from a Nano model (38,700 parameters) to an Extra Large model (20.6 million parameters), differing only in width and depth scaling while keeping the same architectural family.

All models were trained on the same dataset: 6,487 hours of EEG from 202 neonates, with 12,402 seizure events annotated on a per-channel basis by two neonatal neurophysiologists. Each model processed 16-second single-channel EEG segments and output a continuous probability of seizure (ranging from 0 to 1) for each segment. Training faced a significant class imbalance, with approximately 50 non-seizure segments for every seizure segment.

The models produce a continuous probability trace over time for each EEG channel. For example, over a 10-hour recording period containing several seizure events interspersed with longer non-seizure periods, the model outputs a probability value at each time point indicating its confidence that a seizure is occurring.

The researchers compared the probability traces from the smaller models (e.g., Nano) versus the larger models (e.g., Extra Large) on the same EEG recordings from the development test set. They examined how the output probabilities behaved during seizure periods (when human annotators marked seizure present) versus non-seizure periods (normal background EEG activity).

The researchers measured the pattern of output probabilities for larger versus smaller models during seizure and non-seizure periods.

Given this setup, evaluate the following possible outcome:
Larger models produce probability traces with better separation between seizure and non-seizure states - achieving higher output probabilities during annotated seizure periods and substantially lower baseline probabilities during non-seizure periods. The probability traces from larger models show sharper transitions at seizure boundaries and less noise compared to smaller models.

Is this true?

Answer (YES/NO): NO